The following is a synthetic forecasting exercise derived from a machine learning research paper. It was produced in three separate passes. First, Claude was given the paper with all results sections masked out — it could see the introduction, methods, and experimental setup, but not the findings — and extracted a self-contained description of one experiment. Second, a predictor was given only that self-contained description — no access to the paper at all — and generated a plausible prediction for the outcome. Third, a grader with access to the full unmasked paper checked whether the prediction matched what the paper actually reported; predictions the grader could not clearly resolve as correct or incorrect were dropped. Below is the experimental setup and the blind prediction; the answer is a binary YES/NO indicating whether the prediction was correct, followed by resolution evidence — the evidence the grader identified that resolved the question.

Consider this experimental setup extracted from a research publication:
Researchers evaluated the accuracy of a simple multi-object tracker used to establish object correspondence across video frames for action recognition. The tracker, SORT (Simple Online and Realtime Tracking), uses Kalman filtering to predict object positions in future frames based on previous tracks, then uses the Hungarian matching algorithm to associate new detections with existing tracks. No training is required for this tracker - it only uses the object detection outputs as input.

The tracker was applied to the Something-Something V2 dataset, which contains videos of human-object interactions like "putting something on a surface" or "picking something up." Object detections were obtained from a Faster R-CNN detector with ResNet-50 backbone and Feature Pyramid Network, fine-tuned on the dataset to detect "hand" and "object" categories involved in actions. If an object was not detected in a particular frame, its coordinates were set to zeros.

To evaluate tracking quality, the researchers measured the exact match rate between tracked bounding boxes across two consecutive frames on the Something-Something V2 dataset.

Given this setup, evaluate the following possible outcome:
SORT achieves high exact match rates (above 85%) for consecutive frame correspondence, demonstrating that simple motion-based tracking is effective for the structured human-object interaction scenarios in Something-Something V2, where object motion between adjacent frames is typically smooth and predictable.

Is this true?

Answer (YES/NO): YES